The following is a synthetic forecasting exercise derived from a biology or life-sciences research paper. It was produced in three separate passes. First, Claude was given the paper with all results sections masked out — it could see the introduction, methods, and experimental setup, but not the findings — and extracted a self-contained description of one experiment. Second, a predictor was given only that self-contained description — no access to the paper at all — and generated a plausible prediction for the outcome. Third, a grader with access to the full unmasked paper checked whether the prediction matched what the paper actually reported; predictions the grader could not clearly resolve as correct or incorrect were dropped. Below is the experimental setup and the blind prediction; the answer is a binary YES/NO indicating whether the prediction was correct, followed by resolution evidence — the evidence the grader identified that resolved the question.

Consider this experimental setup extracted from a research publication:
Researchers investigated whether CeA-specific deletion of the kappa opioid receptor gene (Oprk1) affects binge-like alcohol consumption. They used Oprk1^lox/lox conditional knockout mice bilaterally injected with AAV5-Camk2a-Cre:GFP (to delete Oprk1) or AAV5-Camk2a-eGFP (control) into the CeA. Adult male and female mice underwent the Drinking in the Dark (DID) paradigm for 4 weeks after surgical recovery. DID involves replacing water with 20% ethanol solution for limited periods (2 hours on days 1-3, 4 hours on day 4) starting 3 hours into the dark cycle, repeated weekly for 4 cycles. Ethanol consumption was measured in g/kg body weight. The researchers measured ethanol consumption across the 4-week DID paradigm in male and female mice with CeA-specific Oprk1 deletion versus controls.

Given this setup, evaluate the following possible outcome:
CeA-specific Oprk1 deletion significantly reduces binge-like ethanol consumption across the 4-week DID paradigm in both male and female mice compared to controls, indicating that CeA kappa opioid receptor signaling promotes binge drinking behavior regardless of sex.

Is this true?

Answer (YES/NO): NO